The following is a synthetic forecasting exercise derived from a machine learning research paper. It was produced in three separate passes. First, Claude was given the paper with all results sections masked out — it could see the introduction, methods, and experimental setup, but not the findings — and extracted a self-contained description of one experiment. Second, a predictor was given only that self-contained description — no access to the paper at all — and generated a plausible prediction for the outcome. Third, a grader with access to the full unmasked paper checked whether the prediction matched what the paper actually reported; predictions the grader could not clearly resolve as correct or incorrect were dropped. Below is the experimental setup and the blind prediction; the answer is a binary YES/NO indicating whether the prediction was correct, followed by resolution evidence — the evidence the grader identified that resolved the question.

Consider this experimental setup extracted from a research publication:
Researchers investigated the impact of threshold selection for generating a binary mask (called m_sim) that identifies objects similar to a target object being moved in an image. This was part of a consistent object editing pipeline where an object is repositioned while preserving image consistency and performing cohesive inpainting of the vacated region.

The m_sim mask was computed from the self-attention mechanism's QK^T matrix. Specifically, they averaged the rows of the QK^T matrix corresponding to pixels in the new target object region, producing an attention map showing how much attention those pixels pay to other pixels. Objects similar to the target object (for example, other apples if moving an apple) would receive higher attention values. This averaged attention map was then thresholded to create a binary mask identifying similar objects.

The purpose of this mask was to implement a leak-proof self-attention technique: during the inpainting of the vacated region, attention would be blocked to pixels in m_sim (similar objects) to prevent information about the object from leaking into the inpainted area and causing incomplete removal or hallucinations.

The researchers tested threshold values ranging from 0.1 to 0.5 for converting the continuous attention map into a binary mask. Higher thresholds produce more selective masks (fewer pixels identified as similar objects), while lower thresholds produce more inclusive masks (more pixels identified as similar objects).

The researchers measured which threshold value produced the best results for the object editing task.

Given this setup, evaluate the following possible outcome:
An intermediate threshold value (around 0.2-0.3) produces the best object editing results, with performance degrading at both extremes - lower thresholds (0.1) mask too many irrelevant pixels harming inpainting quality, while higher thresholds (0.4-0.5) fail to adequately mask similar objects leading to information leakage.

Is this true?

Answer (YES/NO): NO